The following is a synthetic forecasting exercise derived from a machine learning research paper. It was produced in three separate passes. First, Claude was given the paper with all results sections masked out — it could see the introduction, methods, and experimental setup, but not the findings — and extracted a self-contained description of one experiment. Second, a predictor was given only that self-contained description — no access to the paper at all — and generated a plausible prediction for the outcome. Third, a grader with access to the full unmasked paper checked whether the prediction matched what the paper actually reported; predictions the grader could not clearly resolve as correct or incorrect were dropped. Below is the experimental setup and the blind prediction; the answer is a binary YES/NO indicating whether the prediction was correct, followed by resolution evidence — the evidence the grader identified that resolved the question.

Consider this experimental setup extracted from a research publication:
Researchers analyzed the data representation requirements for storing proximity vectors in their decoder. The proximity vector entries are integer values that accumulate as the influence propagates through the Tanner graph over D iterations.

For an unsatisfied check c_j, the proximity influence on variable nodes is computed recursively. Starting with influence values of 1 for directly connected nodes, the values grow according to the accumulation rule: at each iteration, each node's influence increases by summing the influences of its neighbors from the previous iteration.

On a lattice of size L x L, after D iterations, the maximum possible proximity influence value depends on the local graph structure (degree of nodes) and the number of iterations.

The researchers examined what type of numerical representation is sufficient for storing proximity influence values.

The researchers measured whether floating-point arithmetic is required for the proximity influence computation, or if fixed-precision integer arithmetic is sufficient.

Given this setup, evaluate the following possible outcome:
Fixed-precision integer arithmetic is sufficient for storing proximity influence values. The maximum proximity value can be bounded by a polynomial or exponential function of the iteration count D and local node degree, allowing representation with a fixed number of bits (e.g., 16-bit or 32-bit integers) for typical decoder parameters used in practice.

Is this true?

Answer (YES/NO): YES